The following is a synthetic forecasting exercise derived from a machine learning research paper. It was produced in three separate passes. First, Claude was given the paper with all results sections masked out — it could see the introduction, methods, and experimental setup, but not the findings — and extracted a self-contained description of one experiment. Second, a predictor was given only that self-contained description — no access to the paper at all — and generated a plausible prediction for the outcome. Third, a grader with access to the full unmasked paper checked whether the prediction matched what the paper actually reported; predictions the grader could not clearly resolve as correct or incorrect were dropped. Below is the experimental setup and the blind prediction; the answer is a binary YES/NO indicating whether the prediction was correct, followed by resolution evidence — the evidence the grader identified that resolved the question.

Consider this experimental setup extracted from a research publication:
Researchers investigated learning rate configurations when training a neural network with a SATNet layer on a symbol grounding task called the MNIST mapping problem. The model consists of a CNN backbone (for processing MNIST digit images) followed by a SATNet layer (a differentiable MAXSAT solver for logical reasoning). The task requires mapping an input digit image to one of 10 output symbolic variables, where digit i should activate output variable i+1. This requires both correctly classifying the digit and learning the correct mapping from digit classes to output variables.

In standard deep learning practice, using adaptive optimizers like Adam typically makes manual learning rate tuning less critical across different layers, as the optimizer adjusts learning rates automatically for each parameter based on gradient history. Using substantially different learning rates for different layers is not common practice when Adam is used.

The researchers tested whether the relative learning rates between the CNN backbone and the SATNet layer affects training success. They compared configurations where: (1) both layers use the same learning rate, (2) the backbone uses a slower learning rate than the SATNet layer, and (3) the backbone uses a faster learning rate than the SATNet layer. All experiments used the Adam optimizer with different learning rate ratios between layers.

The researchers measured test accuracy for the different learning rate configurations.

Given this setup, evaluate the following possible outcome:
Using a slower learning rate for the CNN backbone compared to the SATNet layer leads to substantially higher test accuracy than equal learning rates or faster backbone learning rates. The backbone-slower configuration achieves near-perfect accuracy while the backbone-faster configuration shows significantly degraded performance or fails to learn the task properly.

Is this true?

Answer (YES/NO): YES